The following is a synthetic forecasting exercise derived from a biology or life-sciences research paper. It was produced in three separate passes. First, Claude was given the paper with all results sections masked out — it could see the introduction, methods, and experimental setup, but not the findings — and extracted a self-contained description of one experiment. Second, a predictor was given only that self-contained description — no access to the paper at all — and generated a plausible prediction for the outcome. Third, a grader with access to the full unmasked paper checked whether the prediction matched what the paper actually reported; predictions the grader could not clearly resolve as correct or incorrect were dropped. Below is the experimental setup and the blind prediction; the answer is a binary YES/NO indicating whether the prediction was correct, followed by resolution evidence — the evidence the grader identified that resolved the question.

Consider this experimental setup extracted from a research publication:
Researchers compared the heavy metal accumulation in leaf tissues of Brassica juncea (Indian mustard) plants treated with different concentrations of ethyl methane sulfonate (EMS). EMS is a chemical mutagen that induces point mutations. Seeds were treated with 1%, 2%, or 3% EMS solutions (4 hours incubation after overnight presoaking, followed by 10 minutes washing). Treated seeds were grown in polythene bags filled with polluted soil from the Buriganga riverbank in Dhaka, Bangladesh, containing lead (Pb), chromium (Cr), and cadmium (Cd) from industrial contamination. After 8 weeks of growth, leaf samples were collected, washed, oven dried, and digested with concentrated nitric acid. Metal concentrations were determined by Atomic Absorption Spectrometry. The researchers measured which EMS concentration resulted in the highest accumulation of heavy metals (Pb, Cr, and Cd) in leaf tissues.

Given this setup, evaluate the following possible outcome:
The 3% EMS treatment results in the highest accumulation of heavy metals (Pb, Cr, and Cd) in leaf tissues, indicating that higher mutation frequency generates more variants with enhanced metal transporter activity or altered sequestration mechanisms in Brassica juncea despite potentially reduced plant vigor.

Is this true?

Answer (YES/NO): NO